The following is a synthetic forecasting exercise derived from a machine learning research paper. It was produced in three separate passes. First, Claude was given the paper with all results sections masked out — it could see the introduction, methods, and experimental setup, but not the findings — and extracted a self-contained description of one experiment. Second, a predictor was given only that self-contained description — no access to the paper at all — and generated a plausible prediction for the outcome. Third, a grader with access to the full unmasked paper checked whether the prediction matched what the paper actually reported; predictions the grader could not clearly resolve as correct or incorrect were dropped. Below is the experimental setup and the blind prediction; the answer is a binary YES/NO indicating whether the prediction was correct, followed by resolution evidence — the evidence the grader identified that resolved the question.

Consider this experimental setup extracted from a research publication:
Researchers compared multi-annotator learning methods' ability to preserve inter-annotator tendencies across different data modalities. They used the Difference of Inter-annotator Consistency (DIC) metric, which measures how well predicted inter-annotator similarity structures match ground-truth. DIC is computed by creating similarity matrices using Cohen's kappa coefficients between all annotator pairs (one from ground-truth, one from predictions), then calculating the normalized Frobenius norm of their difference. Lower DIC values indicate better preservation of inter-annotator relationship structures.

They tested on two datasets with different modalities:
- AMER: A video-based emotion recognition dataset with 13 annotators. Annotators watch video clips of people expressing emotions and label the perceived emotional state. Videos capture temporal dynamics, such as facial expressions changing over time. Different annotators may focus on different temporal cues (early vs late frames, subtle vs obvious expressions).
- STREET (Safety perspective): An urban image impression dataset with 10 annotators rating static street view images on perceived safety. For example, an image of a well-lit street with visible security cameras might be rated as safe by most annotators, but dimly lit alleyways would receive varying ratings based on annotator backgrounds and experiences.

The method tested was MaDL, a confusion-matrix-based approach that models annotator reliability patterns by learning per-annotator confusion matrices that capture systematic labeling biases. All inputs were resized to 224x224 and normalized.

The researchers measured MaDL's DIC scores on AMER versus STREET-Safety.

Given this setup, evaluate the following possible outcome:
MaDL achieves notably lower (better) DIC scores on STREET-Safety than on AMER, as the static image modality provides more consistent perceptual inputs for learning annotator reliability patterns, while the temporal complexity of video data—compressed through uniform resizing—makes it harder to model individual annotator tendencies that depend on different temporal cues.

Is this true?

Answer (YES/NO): NO